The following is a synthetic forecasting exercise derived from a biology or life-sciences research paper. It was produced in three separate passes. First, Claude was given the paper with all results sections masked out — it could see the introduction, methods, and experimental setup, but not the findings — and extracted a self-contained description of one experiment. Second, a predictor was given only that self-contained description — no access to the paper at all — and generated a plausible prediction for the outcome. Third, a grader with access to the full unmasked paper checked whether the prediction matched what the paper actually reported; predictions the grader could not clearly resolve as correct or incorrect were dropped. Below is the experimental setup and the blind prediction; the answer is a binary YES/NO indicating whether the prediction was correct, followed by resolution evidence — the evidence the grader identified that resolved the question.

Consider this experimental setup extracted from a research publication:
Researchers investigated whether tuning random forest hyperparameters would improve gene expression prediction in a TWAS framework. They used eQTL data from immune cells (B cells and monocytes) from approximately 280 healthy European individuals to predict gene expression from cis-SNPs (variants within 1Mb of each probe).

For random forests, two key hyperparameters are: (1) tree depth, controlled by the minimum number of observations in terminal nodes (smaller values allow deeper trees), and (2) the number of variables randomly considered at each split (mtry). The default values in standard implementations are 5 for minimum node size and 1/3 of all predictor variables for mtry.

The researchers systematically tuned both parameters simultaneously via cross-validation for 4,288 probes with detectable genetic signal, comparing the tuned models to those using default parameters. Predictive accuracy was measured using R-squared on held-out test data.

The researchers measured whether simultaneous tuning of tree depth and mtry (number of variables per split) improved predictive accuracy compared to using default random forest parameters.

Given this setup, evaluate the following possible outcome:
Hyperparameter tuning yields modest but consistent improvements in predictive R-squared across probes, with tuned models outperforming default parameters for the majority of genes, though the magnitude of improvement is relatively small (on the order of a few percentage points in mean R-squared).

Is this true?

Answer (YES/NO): NO